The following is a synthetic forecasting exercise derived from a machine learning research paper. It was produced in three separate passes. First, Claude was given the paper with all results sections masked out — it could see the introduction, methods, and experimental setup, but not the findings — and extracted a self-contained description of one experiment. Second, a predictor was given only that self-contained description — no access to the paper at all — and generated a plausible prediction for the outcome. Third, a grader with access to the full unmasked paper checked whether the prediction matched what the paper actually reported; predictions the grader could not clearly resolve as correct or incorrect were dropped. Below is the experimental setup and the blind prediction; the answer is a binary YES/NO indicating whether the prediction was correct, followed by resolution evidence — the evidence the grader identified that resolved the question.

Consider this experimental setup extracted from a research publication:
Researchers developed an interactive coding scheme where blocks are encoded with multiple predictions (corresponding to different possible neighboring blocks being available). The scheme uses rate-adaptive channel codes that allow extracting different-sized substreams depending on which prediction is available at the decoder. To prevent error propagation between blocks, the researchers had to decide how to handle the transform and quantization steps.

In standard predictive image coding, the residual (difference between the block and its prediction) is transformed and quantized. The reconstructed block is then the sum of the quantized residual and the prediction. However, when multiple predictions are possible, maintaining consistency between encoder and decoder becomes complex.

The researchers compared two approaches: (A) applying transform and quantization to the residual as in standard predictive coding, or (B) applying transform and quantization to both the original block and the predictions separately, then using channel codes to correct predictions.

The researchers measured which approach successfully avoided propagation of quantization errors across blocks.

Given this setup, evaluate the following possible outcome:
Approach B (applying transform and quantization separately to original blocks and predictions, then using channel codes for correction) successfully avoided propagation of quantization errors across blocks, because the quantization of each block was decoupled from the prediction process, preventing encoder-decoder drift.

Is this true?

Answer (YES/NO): YES